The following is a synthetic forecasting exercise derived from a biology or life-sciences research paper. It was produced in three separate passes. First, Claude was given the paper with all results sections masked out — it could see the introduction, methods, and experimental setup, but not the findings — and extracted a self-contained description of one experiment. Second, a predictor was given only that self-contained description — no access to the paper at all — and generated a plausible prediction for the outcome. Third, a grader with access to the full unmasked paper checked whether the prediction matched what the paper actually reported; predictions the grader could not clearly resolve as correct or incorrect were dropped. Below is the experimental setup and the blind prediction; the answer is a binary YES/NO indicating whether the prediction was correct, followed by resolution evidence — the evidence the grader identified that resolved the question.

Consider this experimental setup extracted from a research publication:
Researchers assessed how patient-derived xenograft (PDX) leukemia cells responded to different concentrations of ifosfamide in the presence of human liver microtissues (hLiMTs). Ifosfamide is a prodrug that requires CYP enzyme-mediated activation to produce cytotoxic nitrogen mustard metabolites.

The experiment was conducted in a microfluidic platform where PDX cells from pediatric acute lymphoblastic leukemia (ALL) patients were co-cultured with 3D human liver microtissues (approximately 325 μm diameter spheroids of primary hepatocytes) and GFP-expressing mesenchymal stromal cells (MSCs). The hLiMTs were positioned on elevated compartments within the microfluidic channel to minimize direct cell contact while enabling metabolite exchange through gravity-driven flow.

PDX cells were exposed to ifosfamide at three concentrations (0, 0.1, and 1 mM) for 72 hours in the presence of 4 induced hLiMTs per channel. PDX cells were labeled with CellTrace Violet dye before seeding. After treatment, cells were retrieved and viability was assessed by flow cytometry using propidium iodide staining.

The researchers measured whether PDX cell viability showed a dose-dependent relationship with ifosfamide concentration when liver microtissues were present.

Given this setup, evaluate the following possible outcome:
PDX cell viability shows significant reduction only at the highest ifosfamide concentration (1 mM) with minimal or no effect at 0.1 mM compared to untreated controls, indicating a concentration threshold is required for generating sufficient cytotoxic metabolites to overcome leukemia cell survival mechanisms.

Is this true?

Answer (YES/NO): NO